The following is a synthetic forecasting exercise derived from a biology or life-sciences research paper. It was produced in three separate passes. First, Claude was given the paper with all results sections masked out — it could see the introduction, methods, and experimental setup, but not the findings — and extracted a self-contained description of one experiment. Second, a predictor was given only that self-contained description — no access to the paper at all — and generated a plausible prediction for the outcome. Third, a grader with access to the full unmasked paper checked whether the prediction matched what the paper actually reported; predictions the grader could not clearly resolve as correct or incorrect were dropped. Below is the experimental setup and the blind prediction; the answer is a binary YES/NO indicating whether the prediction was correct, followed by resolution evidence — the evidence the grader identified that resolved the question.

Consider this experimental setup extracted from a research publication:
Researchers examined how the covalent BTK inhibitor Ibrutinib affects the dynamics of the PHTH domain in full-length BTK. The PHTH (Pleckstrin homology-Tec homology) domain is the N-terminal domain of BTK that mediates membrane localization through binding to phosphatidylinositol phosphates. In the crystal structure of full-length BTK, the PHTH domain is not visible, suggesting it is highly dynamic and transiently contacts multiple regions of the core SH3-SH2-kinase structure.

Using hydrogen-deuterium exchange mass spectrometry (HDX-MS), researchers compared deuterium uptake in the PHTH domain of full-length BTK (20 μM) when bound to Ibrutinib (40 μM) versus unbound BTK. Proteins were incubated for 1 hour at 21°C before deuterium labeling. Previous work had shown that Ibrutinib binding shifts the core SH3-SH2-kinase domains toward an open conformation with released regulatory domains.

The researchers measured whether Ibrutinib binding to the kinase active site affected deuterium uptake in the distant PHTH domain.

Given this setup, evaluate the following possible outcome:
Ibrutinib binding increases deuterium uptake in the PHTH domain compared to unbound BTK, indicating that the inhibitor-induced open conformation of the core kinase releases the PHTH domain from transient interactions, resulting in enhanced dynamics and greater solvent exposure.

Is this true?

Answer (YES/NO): NO